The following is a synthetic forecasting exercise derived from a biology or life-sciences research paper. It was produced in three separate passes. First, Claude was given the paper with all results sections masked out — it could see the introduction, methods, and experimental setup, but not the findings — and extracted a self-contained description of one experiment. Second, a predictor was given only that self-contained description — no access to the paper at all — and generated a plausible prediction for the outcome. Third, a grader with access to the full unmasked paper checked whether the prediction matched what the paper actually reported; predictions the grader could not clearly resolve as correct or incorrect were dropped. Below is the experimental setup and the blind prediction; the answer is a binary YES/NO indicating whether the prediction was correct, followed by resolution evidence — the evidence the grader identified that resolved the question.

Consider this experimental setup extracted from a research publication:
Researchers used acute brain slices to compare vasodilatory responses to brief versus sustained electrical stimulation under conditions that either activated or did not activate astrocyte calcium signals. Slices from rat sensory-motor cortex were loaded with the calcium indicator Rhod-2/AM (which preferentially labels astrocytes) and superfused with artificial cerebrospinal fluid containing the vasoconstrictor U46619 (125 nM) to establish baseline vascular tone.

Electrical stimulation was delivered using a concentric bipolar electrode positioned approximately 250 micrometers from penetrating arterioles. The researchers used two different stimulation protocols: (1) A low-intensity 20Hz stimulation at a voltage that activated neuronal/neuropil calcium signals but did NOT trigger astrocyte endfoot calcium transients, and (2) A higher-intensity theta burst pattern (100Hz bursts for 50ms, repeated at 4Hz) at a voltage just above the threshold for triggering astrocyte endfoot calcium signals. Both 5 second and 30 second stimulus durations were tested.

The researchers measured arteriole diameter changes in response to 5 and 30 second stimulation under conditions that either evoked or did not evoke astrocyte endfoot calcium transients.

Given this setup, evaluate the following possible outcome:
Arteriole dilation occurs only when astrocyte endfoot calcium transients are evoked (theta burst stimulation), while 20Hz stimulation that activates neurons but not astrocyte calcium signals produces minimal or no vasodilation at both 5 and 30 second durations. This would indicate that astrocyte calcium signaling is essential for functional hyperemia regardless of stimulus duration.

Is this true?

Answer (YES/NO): NO